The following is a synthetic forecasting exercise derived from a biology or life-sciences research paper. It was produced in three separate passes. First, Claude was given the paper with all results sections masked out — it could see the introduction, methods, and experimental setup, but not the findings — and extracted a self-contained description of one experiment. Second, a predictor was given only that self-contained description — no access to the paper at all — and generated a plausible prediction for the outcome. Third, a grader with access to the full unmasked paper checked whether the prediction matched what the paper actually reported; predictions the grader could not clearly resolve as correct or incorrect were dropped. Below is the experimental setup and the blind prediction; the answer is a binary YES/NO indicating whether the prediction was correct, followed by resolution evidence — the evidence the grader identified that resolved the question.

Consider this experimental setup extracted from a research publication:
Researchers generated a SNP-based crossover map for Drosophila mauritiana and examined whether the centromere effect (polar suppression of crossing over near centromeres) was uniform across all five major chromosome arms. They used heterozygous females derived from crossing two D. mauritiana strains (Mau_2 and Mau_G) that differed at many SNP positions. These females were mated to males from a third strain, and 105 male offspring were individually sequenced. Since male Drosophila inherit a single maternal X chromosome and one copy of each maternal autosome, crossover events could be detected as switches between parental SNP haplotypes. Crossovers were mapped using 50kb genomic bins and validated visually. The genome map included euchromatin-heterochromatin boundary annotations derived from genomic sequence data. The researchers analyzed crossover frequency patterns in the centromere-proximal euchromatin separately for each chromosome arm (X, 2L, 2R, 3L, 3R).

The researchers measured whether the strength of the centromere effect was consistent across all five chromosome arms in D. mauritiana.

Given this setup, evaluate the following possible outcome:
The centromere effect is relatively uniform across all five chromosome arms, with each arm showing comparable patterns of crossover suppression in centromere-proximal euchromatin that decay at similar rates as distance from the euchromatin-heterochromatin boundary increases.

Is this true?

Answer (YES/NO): NO